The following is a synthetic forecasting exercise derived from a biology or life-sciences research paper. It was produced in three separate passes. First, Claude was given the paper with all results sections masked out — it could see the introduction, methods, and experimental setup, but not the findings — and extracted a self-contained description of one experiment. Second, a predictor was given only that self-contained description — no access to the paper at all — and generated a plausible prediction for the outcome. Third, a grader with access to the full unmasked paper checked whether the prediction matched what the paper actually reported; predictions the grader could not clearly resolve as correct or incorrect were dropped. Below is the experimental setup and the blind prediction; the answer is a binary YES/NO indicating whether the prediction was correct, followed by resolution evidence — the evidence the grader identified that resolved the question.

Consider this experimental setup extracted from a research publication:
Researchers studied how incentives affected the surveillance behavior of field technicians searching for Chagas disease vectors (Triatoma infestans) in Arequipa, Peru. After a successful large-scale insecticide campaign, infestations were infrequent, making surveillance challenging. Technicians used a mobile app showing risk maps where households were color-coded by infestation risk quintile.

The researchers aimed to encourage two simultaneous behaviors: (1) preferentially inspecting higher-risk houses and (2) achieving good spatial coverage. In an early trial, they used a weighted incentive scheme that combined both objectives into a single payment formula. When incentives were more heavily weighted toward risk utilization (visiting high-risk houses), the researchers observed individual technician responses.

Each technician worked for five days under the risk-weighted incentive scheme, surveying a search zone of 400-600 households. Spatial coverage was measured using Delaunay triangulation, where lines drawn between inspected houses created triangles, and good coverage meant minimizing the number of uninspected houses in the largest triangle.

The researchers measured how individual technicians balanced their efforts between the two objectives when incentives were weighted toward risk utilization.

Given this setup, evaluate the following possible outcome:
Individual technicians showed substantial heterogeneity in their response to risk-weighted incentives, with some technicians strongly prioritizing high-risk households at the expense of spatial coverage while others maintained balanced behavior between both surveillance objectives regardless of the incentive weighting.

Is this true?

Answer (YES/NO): YES